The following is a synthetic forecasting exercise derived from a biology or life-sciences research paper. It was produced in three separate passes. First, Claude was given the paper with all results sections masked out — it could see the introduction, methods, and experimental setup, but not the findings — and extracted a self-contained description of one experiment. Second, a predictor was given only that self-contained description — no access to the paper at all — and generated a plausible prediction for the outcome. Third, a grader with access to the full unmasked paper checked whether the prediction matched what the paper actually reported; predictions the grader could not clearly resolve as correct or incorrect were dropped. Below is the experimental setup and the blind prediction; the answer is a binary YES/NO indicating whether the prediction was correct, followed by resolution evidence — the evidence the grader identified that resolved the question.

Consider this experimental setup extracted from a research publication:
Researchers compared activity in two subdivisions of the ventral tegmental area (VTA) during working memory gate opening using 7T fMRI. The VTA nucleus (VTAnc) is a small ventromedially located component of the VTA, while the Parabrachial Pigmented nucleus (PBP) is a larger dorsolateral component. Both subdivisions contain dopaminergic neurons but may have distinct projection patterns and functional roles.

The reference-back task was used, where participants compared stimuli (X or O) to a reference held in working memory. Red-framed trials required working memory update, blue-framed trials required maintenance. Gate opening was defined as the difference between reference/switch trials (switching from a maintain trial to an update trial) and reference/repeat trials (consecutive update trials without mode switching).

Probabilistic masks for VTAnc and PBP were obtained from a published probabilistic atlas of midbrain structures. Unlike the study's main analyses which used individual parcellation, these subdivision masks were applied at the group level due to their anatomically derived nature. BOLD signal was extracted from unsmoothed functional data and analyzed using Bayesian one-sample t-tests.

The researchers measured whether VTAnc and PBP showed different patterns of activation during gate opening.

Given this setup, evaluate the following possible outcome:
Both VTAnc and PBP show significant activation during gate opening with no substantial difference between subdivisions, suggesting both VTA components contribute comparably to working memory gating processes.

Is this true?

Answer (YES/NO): NO